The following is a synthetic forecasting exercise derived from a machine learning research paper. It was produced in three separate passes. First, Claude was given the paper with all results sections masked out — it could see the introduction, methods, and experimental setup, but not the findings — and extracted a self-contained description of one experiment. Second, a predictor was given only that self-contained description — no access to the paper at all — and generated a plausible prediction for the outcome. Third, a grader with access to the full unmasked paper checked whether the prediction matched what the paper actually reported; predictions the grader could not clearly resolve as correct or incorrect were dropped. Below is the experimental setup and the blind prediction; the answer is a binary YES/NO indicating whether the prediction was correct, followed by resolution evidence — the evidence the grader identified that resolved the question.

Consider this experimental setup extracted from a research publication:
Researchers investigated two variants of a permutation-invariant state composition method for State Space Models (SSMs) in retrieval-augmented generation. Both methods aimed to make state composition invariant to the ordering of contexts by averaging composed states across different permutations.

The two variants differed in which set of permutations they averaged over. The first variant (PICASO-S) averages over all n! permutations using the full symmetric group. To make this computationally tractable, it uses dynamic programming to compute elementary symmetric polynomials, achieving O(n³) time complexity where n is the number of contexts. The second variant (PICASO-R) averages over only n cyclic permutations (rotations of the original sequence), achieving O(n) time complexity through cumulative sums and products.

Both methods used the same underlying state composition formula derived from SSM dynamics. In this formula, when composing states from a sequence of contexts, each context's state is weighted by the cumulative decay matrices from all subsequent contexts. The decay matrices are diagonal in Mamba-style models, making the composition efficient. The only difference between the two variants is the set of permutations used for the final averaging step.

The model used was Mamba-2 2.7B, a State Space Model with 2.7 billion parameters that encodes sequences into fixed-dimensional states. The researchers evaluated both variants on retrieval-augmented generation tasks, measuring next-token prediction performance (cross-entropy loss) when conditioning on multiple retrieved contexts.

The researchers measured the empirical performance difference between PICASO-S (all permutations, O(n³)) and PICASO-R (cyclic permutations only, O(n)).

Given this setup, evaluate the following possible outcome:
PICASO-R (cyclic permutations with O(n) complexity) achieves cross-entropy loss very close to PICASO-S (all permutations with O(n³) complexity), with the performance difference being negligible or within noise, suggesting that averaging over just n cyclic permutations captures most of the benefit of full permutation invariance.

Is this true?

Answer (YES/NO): YES